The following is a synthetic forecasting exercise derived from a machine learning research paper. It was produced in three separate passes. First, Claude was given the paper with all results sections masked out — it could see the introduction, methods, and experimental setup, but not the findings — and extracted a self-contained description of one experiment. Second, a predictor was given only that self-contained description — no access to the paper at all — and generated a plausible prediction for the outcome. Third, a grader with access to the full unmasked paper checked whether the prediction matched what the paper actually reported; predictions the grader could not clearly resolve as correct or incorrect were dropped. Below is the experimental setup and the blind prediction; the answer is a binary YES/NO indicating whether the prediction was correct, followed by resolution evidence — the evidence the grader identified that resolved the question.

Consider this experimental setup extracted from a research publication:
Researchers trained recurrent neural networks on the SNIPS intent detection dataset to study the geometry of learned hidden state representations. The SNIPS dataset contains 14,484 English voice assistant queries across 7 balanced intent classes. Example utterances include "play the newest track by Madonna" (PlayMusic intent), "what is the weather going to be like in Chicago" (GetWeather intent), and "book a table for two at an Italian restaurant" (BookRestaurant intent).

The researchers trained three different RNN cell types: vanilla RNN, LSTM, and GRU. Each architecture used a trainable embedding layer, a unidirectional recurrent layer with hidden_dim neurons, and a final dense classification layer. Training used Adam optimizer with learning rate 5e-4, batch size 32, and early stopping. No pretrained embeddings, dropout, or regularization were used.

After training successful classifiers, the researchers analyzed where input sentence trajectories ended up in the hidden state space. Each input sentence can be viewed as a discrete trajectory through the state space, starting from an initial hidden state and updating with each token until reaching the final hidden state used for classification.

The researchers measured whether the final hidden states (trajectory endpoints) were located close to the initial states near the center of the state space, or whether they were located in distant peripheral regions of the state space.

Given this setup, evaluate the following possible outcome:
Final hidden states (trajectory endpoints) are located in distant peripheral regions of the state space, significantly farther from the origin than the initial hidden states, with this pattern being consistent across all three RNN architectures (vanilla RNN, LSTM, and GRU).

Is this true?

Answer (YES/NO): YES